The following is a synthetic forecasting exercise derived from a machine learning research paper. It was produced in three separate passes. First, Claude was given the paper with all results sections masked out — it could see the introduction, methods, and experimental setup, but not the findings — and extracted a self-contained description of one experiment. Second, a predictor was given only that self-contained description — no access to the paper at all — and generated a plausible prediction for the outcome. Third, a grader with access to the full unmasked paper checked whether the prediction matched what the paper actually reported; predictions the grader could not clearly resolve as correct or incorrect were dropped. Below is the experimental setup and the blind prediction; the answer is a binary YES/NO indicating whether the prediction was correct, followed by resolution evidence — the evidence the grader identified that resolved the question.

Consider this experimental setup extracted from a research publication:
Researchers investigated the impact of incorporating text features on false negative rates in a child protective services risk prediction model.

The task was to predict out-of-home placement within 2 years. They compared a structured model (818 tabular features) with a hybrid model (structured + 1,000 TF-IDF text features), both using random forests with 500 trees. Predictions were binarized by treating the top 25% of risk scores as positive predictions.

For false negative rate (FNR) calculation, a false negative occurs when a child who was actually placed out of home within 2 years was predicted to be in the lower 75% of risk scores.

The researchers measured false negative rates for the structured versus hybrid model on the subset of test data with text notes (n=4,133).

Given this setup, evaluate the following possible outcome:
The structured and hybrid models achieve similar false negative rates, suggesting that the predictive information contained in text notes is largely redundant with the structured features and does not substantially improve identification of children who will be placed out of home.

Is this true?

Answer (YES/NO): NO